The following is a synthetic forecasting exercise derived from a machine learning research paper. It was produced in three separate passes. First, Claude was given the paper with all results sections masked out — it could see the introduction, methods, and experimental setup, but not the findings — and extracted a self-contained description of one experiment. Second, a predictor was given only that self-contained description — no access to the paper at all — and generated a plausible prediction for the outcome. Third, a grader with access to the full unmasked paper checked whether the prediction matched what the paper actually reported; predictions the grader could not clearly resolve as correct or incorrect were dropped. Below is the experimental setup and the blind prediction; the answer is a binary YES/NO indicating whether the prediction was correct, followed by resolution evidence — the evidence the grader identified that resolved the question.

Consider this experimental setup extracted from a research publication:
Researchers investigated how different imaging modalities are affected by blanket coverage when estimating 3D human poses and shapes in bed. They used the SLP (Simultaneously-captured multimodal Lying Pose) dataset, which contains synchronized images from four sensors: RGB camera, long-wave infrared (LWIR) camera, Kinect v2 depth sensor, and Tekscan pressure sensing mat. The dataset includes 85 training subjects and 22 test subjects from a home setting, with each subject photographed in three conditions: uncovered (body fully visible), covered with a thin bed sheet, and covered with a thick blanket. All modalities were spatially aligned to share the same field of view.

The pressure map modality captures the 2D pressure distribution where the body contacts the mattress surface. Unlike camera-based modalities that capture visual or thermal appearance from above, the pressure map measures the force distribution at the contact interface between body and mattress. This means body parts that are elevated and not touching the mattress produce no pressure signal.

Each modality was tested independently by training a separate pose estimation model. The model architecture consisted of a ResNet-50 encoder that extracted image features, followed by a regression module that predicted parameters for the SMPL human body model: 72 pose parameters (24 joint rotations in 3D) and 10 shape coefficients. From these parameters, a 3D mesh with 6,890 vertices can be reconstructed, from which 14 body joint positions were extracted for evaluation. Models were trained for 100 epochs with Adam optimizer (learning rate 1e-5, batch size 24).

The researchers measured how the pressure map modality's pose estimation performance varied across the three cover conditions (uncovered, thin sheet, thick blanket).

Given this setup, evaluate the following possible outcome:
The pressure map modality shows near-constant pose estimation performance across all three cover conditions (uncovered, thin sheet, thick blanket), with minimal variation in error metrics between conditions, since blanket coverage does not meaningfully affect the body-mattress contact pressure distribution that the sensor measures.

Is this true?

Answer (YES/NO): YES